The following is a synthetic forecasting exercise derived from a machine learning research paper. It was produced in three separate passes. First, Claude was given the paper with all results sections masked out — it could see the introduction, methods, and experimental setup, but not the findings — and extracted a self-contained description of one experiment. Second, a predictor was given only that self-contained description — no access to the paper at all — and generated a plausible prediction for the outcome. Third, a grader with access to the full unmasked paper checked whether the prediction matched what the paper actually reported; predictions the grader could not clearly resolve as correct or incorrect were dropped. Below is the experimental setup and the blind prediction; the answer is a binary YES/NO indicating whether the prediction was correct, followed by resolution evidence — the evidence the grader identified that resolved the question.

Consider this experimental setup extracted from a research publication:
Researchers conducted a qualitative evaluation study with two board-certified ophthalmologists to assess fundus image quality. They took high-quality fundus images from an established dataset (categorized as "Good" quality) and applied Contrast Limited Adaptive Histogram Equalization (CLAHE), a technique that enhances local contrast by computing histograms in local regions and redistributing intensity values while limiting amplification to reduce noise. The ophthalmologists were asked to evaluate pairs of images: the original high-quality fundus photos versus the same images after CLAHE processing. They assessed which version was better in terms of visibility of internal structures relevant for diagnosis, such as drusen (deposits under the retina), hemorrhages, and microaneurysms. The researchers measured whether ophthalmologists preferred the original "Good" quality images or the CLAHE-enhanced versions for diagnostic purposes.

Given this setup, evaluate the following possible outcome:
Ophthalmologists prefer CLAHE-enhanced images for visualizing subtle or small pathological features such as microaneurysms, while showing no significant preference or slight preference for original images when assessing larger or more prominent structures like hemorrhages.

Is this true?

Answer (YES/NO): NO